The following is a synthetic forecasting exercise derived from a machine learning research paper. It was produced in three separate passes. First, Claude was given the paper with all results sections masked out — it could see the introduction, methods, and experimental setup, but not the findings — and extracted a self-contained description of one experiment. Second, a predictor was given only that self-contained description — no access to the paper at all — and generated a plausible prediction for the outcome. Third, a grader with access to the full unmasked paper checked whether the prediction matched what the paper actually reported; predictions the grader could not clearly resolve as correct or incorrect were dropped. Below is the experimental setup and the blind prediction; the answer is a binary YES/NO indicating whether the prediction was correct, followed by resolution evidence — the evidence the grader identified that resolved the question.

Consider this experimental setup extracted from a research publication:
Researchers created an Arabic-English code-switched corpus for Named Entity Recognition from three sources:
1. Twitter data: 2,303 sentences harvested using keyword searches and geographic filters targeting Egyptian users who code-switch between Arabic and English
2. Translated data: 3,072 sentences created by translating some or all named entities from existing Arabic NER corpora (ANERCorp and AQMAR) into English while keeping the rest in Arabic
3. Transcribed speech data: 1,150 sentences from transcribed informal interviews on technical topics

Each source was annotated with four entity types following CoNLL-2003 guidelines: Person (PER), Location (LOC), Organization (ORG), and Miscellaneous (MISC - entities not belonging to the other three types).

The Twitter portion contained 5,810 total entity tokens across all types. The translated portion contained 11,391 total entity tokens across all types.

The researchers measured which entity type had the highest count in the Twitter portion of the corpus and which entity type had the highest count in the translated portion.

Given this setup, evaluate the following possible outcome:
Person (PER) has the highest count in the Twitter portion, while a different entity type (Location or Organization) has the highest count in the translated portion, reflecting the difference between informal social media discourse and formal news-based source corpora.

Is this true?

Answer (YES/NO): NO